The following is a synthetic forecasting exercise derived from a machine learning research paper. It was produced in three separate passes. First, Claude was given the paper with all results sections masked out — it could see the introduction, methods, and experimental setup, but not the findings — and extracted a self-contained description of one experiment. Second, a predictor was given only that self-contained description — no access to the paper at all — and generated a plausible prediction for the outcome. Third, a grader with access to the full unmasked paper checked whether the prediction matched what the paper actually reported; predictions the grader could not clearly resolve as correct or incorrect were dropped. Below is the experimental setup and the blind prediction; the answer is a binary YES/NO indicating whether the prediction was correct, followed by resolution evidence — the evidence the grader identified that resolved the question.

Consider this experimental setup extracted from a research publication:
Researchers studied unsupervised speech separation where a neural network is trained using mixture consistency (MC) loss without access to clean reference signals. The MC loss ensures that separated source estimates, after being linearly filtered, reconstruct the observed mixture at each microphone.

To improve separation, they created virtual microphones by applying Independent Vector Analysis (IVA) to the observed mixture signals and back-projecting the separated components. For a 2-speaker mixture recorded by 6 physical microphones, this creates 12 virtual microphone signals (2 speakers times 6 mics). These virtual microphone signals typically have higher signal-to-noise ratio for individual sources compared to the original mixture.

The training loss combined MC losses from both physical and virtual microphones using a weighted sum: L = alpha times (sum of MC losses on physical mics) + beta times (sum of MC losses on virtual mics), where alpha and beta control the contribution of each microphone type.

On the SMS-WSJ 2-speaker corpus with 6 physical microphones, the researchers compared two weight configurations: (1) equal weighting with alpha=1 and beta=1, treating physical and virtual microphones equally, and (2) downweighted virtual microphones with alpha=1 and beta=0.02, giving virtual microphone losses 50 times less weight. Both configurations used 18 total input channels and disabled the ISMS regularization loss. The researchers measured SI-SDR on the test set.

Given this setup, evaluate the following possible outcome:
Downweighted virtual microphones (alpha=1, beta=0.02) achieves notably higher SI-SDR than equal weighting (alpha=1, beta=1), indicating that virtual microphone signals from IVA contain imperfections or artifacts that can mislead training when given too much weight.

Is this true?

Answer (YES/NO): YES